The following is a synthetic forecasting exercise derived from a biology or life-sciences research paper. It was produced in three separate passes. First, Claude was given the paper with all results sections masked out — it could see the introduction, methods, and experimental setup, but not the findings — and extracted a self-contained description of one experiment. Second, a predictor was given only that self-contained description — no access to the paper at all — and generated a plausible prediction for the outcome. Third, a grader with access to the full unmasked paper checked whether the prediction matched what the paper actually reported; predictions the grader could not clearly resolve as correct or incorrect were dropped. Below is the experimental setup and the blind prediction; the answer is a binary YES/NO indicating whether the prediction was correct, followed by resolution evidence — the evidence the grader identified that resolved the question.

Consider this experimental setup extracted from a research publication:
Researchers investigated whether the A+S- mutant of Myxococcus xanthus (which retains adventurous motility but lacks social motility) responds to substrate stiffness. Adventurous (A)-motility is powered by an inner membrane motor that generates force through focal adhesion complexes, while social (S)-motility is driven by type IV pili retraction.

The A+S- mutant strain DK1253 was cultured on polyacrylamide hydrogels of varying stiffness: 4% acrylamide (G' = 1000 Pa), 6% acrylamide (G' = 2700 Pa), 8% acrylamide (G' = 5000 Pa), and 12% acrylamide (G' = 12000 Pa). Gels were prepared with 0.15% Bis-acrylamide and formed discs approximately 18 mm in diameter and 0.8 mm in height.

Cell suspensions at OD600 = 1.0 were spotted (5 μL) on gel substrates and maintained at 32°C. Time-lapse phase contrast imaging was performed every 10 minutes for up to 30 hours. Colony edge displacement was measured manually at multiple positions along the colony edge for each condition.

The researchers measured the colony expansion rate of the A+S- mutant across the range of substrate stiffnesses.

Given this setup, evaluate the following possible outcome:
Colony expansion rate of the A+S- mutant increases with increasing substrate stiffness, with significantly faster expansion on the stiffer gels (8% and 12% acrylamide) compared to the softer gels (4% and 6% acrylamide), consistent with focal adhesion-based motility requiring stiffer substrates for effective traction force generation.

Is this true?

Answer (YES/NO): YES